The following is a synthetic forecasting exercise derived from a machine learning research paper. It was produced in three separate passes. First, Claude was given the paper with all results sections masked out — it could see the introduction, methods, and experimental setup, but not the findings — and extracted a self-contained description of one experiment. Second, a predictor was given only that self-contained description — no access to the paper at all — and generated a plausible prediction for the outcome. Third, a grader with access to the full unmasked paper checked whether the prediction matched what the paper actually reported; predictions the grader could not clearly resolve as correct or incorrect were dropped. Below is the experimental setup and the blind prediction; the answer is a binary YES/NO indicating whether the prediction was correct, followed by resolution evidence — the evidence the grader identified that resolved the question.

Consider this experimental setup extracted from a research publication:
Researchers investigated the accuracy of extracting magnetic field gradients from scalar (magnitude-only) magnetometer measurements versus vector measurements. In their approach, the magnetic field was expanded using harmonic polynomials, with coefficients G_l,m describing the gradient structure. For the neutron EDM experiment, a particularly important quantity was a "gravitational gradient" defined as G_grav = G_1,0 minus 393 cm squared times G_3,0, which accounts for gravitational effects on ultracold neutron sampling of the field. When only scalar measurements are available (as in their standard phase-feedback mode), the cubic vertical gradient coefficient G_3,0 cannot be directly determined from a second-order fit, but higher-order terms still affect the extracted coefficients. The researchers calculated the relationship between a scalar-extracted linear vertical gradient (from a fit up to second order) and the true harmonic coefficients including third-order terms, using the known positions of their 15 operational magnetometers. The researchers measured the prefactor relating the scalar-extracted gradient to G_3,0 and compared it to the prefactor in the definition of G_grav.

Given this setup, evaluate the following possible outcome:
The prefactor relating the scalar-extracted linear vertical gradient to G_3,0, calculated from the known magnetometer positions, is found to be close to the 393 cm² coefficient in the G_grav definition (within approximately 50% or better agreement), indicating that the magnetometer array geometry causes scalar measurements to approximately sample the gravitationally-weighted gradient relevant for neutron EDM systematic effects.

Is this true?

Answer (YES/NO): YES